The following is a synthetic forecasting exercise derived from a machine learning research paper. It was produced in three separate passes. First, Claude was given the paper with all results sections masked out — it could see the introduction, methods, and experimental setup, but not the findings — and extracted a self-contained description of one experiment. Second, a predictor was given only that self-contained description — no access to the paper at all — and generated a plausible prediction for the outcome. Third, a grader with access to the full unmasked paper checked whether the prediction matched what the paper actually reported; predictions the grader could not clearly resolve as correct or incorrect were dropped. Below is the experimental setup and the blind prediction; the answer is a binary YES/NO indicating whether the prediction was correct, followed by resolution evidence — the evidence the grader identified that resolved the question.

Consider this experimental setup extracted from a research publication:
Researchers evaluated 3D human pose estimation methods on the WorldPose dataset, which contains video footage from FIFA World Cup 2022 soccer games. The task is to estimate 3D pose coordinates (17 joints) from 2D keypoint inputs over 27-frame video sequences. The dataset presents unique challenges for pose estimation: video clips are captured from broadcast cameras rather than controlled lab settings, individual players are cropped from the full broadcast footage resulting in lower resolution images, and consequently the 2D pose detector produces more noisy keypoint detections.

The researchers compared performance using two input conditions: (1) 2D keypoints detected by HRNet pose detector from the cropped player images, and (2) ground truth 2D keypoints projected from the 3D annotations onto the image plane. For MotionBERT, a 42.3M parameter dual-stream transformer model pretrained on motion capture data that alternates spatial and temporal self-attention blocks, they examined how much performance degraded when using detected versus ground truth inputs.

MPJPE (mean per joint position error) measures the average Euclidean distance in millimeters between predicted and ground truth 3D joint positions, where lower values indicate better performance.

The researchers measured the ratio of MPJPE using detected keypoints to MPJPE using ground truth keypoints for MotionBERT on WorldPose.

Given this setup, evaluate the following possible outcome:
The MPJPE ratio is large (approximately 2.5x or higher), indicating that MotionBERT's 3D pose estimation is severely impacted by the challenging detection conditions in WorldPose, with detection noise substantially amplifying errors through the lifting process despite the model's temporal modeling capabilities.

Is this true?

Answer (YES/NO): YES